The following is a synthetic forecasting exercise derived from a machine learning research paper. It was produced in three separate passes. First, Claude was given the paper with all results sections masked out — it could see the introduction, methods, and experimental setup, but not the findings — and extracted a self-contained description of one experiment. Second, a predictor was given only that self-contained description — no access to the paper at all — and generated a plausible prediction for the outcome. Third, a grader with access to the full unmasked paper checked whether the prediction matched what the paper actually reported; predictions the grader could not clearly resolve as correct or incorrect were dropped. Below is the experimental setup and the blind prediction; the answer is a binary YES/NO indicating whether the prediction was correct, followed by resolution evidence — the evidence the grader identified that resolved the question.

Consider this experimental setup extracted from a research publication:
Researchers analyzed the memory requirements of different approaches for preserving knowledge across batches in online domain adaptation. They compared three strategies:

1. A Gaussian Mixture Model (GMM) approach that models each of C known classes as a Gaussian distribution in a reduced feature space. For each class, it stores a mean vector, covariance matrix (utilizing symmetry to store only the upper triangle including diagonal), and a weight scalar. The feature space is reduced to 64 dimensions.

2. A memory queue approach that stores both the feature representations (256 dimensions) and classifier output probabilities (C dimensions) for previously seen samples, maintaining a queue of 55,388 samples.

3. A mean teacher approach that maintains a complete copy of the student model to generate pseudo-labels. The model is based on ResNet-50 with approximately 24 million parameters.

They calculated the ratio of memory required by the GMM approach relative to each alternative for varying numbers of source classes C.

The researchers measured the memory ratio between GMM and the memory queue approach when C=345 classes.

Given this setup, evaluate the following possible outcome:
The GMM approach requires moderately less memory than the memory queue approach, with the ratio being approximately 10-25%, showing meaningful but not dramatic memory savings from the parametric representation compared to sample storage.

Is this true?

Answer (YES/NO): NO